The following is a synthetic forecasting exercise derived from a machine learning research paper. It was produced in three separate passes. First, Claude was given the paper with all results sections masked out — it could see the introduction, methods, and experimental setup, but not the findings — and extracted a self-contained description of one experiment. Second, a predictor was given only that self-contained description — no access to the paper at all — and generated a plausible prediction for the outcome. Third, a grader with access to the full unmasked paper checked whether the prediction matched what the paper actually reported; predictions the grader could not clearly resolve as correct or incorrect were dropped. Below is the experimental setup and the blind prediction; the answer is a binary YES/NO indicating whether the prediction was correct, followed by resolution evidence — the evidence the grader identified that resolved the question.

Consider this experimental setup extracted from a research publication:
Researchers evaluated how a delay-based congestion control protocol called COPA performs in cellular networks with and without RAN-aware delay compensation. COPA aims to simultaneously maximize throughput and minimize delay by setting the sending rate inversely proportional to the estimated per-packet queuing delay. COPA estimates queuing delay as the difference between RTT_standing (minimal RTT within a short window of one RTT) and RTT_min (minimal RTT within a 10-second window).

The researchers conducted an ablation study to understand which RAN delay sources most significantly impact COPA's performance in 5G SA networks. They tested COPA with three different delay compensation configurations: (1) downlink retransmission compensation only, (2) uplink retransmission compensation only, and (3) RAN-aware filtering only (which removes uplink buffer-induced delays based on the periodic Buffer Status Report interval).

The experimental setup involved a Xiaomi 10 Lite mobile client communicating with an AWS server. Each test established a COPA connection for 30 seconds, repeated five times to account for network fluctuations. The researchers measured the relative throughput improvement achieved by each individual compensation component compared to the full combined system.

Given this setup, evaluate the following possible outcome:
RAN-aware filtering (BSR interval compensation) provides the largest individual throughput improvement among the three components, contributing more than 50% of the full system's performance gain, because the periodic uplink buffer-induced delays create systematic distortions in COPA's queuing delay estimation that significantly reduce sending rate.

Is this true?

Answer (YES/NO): YES